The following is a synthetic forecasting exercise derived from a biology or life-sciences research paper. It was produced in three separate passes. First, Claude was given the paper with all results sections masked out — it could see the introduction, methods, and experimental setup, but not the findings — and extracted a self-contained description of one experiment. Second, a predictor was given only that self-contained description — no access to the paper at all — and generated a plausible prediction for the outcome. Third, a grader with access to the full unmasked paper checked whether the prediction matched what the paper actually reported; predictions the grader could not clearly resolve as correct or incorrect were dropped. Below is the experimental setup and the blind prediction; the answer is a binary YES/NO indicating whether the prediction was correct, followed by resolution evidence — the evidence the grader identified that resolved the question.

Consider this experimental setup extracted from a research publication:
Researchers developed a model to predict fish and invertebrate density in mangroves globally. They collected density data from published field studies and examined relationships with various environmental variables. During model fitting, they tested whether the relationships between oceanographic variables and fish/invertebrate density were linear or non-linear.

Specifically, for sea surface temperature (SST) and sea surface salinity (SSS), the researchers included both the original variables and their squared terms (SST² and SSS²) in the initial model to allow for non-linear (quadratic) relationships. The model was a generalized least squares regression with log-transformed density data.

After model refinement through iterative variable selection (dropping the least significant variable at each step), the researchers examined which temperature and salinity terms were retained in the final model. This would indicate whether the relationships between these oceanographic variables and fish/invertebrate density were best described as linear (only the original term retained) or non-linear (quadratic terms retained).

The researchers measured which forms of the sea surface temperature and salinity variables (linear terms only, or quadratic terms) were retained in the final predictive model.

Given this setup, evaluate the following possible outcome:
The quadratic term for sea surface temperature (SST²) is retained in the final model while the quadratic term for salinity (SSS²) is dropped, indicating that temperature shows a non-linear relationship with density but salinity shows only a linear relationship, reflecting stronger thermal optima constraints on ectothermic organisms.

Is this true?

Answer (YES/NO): NO